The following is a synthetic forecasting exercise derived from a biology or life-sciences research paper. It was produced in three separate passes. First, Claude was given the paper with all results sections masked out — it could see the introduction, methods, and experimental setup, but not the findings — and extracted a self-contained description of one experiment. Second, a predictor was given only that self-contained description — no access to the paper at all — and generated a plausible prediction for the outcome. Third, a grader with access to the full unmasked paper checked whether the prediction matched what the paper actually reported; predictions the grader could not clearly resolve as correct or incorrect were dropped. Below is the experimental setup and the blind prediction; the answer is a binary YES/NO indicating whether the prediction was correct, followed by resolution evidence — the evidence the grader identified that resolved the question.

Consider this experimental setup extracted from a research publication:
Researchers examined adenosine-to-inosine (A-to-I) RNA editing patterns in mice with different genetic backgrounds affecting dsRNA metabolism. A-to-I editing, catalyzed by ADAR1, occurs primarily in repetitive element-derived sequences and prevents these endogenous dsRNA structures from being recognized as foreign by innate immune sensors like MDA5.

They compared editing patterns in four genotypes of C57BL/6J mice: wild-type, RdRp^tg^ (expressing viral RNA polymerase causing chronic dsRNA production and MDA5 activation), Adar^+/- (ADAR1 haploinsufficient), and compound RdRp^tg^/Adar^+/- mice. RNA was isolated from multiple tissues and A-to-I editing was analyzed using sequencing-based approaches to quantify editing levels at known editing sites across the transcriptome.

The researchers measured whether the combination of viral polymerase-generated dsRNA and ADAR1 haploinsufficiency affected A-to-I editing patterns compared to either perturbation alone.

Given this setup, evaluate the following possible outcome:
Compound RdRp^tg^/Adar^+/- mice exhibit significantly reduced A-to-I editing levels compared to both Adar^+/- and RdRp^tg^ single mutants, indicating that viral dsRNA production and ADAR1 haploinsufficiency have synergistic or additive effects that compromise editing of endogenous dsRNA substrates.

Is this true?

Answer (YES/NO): NO